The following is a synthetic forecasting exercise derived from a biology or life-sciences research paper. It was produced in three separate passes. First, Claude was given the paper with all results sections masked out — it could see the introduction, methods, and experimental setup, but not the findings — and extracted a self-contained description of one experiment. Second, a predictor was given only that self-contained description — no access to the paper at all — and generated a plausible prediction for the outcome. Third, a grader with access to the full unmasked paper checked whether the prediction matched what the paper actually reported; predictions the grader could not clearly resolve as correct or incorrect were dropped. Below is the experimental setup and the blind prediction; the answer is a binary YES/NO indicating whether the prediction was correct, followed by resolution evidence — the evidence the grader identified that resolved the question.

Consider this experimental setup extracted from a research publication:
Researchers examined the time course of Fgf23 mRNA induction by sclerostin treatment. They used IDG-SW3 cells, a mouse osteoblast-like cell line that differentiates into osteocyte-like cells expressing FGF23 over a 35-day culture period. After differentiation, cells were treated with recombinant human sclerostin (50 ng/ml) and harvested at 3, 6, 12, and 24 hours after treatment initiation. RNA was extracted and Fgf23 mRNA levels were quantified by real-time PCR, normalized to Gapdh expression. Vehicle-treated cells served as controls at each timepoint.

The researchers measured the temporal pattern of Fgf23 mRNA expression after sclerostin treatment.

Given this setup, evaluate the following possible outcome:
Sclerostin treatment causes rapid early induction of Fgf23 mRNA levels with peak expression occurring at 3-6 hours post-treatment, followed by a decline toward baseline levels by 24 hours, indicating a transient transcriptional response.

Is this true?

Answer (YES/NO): NO